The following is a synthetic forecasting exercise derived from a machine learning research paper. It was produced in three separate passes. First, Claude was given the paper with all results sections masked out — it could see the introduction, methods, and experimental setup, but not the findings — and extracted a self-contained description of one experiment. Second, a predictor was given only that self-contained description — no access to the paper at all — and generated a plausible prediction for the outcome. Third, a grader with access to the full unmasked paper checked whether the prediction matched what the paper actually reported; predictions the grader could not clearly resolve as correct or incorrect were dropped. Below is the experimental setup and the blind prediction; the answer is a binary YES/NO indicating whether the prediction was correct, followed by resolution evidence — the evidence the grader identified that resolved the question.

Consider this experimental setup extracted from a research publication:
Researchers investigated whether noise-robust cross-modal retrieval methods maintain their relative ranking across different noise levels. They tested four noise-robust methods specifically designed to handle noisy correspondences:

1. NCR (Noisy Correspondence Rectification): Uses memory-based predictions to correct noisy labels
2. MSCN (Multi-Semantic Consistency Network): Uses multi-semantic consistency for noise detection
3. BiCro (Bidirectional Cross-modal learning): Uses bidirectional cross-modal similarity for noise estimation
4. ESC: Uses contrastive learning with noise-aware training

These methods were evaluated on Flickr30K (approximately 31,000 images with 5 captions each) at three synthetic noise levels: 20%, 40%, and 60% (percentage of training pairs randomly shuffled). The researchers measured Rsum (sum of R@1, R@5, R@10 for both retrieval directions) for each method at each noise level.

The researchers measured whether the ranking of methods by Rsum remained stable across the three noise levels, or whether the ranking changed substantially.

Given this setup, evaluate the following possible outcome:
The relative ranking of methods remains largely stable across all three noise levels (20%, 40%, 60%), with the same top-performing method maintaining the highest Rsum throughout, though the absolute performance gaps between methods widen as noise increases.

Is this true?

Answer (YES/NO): NO